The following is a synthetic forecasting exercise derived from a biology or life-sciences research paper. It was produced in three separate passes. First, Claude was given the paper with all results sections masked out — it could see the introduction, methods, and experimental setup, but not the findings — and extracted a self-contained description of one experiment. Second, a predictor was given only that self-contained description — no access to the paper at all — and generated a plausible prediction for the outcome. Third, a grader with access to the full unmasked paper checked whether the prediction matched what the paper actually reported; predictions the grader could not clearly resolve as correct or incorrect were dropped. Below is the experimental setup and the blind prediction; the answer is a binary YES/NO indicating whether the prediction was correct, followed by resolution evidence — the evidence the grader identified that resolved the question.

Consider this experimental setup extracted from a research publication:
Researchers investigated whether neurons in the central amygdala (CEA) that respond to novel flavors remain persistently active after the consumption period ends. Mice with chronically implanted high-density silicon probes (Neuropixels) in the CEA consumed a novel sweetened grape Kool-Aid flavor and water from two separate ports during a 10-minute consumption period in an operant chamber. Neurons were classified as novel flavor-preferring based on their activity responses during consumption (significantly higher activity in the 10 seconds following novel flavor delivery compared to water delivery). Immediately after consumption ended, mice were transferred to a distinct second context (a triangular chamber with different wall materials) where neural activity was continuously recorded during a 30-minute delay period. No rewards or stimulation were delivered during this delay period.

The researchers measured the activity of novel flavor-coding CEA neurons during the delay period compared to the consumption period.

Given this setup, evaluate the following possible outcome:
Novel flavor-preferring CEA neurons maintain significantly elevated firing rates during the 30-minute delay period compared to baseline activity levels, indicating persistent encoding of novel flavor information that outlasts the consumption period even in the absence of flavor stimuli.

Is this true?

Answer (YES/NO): NO